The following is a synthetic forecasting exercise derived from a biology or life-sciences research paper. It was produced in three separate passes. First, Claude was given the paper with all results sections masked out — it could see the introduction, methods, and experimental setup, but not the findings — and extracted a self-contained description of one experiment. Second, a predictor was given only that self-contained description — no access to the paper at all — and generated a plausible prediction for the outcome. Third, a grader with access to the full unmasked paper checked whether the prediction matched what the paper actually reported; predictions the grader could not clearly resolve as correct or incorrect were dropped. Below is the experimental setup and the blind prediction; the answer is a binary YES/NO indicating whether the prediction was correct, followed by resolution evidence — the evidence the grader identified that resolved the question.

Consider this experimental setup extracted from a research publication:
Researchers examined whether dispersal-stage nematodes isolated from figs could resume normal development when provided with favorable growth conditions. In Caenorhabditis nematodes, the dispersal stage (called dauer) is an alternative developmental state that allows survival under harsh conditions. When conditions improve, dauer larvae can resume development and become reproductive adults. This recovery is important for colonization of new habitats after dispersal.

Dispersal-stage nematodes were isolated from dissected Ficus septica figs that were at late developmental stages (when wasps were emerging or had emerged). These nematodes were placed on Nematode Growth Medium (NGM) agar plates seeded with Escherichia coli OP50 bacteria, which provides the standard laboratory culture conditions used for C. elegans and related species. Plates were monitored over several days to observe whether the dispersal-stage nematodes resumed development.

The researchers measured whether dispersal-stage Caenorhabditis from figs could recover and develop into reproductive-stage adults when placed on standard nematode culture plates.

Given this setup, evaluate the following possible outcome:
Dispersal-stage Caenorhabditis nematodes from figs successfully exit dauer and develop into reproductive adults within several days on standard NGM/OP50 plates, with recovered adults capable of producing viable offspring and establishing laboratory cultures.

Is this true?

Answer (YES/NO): NO